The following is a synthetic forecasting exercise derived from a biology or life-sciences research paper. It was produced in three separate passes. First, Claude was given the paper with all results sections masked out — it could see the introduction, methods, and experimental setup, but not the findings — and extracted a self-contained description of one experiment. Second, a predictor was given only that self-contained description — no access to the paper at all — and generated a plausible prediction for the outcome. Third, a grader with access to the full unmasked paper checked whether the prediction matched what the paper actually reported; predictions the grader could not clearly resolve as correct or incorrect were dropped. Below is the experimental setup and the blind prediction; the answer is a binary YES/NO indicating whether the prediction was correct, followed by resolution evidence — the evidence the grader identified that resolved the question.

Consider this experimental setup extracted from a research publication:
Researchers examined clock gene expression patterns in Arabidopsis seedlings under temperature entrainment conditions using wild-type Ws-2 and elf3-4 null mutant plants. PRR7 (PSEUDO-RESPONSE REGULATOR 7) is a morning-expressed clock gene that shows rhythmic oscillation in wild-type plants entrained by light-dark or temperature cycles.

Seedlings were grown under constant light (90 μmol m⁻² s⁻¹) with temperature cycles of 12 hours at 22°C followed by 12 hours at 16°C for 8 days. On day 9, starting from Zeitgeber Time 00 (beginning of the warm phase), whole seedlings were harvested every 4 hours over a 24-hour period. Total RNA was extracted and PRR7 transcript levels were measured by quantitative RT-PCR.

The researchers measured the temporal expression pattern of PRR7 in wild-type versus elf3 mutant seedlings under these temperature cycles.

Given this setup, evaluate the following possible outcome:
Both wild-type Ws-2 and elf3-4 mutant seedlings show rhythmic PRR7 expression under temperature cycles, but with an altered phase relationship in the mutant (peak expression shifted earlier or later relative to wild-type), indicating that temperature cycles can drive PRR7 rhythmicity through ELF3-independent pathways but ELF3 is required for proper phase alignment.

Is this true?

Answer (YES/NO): NO